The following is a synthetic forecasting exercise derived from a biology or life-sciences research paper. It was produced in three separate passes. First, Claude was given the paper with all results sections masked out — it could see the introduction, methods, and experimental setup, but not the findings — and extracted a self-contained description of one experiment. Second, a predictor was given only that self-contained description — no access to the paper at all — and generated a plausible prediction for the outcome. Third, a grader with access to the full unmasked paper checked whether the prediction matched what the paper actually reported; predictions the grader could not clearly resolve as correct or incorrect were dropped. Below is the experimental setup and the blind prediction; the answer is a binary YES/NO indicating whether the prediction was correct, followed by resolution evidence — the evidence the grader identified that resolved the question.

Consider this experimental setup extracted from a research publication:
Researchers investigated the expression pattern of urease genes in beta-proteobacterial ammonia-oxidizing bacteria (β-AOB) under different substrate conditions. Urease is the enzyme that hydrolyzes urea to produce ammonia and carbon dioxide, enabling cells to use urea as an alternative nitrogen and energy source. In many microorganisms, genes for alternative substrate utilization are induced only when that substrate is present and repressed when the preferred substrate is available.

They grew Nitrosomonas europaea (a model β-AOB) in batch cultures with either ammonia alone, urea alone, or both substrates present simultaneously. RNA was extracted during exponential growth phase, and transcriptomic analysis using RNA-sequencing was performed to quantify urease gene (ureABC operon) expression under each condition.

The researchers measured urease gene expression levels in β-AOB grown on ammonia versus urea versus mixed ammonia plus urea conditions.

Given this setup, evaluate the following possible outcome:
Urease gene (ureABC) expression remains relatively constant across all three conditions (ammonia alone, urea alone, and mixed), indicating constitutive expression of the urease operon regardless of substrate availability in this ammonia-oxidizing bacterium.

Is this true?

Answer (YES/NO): YES